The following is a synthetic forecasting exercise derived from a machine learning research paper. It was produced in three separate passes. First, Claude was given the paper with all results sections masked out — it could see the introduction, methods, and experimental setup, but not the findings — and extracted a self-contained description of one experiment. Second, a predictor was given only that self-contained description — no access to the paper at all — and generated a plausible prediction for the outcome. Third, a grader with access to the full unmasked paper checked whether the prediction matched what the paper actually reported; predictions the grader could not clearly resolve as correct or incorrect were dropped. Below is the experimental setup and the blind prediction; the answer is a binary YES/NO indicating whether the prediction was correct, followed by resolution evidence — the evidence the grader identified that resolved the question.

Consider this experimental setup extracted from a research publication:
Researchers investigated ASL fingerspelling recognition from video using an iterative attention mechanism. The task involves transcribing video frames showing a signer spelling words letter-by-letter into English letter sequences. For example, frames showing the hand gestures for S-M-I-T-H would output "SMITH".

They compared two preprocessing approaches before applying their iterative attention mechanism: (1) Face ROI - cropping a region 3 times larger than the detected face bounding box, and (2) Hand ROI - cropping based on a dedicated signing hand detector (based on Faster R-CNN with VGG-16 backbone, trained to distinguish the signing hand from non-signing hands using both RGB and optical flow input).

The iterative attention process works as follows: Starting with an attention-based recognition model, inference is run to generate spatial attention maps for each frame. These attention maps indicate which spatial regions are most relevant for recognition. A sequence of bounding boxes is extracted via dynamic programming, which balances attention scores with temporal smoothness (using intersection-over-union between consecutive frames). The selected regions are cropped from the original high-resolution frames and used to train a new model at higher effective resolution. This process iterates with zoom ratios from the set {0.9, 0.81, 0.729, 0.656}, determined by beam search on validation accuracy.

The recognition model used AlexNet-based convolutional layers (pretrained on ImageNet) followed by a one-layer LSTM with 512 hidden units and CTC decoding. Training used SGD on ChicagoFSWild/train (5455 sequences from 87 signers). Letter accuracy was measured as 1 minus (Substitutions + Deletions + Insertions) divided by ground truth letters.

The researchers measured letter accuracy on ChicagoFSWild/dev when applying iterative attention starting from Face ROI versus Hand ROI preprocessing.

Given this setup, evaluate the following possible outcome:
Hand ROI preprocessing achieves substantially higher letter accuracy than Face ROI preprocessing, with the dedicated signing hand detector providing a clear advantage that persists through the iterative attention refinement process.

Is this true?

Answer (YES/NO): NO